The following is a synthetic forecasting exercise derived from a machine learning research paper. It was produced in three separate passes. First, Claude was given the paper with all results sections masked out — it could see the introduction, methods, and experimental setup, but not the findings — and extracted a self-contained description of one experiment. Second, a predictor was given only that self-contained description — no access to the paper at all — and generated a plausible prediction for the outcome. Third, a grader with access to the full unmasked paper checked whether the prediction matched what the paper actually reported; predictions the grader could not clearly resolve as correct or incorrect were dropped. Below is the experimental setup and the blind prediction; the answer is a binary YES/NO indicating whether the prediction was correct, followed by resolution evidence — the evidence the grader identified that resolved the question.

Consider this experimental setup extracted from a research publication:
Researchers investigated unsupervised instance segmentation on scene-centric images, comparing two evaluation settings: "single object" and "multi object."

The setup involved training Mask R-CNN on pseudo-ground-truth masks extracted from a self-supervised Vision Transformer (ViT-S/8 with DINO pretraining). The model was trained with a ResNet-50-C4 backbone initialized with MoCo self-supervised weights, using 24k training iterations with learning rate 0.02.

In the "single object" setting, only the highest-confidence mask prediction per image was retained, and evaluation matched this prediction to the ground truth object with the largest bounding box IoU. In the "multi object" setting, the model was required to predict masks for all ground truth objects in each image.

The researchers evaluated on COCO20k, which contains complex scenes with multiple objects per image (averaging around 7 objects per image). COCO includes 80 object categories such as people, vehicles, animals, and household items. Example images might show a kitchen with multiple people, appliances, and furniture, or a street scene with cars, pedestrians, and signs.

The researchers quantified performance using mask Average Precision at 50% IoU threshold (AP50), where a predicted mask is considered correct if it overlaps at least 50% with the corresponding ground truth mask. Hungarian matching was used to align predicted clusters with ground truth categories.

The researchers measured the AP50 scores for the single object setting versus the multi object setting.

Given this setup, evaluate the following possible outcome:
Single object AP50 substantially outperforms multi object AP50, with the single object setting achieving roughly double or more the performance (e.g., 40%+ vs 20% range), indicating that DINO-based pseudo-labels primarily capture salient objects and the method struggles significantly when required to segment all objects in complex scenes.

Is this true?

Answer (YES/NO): NO